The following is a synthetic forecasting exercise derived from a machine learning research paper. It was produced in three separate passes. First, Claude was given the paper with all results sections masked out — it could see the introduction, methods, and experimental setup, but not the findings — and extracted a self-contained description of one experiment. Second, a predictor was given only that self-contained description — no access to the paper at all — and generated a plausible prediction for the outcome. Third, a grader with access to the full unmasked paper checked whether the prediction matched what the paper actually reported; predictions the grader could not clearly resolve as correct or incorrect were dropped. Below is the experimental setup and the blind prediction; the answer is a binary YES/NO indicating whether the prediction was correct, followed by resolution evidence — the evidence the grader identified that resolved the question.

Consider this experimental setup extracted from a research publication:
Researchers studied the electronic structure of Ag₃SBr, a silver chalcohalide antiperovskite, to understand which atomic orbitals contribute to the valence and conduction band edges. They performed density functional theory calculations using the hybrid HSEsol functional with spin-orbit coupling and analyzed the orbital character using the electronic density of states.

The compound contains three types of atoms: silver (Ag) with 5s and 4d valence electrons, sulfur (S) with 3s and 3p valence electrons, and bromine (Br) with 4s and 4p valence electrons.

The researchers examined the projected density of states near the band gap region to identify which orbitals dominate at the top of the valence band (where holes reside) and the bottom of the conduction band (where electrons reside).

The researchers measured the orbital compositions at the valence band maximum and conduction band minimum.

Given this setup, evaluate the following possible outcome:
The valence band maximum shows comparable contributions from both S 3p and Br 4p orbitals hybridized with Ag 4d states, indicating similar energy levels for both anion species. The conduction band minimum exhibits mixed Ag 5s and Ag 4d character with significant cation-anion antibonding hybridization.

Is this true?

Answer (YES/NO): NO